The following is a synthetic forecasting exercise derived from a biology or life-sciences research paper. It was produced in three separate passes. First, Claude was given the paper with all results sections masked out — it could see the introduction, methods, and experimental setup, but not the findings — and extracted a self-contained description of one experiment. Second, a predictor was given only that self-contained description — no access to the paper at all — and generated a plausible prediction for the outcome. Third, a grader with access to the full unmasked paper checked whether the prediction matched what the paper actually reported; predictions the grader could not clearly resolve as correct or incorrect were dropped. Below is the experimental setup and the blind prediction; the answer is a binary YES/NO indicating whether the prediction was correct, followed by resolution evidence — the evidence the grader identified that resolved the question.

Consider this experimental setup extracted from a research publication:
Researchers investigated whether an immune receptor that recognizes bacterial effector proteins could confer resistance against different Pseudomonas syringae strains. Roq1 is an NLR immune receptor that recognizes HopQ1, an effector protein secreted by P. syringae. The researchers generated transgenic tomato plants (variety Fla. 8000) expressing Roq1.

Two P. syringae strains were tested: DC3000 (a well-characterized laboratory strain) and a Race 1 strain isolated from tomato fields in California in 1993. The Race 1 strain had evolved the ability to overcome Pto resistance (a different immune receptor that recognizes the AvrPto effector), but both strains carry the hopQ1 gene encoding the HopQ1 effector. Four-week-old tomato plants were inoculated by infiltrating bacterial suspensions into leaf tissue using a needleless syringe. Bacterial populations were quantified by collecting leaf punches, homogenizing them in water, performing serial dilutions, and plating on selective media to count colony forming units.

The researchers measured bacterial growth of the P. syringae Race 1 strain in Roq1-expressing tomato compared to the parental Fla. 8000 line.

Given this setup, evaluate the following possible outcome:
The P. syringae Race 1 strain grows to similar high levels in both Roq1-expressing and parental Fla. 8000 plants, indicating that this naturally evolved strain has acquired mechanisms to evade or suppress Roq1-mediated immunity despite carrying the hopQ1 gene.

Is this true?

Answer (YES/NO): NO